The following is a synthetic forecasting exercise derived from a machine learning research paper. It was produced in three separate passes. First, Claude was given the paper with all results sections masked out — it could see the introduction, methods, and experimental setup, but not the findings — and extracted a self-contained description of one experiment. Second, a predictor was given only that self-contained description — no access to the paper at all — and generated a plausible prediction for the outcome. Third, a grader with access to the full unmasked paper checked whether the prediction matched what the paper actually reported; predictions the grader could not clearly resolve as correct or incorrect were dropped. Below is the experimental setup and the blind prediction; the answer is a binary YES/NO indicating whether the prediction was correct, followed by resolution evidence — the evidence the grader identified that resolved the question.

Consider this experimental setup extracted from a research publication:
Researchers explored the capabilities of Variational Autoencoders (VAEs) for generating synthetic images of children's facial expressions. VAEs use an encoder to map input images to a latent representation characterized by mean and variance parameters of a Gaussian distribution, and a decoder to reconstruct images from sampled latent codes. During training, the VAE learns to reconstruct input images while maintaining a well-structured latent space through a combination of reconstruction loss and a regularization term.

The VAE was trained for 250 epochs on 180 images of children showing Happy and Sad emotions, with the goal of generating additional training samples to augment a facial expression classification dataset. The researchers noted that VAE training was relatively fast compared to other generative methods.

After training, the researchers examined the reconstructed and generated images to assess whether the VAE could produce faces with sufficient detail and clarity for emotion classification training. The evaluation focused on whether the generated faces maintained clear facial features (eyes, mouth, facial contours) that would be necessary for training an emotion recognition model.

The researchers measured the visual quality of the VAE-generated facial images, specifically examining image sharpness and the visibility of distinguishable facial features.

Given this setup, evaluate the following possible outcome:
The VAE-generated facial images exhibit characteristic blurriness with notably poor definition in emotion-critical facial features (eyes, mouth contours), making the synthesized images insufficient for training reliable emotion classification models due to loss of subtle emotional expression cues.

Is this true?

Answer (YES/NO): YES